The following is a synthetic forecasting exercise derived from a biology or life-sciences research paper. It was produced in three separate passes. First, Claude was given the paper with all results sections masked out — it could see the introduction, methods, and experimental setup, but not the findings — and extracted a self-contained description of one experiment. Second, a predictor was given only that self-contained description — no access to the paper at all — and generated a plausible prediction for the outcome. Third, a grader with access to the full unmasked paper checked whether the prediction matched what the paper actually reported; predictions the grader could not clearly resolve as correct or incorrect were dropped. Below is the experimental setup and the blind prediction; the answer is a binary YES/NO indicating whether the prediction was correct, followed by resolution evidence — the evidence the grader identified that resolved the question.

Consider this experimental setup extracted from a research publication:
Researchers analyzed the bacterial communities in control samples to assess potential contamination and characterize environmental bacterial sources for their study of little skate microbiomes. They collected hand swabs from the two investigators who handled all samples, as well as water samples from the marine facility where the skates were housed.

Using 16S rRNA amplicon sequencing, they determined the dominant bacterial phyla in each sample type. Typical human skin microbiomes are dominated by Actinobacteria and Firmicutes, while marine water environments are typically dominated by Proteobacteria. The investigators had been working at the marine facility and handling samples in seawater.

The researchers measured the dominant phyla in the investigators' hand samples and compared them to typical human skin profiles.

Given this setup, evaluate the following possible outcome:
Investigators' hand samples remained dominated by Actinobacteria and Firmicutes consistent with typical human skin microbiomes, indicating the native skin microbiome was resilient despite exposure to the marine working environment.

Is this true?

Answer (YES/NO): NO